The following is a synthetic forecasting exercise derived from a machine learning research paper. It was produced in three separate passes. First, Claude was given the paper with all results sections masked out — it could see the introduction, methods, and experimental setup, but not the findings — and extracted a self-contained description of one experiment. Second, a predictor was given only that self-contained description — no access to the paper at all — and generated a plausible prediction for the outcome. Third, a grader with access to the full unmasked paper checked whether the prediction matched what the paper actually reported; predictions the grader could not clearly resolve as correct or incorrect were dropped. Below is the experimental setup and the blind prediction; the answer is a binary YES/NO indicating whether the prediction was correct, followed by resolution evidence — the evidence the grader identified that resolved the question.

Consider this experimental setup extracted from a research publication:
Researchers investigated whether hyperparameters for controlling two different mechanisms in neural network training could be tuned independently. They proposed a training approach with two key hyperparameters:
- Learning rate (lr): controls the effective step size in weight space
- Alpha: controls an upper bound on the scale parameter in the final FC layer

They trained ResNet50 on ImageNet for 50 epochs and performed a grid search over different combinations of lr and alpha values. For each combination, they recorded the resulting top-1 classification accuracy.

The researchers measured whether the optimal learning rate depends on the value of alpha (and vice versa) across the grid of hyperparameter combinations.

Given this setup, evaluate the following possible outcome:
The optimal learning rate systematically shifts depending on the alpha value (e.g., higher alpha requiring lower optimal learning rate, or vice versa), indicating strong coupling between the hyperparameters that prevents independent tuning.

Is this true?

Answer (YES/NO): NO